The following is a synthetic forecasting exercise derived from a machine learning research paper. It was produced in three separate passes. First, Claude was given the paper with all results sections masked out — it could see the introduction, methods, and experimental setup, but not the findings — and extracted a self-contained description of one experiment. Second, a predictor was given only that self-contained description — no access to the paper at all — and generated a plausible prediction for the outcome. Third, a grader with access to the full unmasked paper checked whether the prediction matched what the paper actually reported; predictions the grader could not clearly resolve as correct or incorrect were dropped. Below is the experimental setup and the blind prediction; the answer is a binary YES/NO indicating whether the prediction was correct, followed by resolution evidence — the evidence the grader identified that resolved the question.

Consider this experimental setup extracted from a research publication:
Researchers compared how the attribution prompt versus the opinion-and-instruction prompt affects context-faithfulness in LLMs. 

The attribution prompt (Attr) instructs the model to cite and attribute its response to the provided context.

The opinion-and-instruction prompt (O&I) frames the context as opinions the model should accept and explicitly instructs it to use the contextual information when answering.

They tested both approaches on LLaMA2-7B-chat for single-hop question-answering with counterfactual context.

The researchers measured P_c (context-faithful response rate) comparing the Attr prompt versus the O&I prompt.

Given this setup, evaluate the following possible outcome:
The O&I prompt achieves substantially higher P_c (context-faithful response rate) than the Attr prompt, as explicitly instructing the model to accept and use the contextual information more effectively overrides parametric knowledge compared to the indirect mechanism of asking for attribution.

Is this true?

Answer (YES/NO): NO